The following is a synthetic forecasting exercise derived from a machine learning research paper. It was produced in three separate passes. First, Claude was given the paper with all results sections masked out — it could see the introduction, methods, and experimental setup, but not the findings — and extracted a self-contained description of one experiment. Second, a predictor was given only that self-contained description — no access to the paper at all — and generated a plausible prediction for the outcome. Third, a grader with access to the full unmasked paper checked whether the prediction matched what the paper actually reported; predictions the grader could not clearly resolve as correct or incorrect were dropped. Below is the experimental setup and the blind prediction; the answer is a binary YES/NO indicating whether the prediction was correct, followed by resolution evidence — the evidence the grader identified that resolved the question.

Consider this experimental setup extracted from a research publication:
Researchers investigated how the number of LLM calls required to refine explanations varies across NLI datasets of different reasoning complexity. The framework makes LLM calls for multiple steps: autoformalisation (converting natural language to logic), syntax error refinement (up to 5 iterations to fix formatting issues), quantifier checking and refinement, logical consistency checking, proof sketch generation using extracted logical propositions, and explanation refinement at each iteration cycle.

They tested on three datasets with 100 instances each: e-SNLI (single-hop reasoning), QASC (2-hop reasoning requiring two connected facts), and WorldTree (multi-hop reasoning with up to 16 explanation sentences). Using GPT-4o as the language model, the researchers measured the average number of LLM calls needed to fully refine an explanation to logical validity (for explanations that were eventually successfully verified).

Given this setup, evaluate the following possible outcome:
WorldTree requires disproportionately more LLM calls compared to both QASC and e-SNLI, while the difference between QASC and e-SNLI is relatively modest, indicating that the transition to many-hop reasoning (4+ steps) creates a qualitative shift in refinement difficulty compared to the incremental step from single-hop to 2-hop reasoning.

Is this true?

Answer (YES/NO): NO